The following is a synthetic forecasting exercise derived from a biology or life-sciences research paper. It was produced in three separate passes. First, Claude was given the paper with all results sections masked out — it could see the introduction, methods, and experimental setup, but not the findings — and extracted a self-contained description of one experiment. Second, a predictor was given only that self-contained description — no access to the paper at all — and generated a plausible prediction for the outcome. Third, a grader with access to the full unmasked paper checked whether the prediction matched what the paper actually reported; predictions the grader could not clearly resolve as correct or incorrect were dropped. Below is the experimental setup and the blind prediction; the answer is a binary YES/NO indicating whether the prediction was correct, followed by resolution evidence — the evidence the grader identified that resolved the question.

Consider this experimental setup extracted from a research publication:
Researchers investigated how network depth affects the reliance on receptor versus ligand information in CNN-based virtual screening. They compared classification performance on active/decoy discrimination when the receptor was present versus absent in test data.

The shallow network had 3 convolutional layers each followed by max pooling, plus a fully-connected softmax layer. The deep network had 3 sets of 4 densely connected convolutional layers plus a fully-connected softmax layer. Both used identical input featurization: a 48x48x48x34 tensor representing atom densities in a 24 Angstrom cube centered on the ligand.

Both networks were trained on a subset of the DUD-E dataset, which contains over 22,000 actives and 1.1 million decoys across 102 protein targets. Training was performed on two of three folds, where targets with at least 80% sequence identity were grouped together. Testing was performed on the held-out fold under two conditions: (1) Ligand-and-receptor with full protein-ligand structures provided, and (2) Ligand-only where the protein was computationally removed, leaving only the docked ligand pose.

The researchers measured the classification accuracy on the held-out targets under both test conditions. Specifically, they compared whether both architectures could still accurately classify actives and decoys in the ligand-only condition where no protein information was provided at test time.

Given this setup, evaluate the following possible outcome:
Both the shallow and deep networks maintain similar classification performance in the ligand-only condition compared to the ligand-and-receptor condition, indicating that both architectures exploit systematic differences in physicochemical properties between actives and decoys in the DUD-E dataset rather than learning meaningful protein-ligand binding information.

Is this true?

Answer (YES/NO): NO